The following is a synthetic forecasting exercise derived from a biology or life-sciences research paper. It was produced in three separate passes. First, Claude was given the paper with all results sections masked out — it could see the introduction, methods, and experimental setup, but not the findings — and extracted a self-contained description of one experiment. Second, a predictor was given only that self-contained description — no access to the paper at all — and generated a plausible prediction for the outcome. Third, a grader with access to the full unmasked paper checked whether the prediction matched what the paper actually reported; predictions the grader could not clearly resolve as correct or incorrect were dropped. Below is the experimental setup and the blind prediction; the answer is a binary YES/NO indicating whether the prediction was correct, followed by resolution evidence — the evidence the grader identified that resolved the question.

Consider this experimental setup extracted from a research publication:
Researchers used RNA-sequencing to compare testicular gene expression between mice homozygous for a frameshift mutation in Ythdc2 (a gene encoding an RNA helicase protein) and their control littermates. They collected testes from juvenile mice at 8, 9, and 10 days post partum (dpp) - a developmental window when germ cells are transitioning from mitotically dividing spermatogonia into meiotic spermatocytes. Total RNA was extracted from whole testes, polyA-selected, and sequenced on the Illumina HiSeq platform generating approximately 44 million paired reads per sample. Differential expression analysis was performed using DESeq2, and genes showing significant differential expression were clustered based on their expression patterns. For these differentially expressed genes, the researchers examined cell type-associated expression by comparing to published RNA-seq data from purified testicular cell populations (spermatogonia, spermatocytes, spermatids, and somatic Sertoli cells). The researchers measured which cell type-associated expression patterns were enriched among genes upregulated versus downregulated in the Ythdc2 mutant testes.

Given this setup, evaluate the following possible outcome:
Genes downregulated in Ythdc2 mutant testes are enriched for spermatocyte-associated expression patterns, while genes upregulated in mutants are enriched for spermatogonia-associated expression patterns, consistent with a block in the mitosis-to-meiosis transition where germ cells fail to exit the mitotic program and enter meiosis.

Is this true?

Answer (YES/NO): YES